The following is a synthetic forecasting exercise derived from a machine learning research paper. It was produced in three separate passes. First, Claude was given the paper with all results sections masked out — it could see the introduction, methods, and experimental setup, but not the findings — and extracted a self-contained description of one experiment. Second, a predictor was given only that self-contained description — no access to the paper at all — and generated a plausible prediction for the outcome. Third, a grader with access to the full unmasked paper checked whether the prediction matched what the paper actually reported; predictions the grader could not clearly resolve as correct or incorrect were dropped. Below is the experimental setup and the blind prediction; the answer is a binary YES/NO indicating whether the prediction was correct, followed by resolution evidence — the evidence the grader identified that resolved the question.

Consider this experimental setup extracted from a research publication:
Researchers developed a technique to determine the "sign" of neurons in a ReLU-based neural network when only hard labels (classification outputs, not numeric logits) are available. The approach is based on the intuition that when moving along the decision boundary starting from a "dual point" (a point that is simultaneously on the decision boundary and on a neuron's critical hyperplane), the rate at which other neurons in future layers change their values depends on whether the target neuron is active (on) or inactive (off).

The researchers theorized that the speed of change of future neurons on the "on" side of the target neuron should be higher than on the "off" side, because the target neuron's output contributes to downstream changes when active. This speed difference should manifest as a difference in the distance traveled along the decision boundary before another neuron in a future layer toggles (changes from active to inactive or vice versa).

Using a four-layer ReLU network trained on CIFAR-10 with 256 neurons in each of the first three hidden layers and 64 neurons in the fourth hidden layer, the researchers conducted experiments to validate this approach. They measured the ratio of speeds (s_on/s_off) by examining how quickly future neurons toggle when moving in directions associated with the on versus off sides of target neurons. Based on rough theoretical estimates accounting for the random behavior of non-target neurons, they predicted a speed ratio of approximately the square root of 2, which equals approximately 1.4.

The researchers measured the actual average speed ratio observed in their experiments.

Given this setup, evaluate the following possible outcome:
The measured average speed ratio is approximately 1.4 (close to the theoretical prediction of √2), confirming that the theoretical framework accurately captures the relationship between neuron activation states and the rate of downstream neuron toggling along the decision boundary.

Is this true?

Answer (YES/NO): NO